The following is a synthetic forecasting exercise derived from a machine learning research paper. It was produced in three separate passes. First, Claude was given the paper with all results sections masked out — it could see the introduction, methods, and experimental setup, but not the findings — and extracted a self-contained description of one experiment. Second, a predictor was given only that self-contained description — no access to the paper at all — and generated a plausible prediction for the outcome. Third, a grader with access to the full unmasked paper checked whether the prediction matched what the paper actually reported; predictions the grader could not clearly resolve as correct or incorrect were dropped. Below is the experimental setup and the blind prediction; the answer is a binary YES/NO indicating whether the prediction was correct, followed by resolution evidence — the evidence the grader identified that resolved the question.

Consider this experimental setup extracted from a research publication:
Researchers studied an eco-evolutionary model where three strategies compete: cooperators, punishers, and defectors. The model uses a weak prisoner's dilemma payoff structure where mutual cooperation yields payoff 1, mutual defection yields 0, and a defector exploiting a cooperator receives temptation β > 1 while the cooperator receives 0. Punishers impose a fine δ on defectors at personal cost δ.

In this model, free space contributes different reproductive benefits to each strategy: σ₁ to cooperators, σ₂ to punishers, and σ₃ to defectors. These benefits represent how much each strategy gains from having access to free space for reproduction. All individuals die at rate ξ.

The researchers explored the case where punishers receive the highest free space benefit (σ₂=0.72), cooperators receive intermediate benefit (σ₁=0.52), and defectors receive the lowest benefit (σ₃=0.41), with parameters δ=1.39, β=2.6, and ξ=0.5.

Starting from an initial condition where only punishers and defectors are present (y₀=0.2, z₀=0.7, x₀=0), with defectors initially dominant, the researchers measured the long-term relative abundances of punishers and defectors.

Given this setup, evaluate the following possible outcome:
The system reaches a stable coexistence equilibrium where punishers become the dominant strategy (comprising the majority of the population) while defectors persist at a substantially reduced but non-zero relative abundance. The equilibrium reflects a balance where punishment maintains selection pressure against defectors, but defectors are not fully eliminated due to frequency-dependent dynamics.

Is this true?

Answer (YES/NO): NO